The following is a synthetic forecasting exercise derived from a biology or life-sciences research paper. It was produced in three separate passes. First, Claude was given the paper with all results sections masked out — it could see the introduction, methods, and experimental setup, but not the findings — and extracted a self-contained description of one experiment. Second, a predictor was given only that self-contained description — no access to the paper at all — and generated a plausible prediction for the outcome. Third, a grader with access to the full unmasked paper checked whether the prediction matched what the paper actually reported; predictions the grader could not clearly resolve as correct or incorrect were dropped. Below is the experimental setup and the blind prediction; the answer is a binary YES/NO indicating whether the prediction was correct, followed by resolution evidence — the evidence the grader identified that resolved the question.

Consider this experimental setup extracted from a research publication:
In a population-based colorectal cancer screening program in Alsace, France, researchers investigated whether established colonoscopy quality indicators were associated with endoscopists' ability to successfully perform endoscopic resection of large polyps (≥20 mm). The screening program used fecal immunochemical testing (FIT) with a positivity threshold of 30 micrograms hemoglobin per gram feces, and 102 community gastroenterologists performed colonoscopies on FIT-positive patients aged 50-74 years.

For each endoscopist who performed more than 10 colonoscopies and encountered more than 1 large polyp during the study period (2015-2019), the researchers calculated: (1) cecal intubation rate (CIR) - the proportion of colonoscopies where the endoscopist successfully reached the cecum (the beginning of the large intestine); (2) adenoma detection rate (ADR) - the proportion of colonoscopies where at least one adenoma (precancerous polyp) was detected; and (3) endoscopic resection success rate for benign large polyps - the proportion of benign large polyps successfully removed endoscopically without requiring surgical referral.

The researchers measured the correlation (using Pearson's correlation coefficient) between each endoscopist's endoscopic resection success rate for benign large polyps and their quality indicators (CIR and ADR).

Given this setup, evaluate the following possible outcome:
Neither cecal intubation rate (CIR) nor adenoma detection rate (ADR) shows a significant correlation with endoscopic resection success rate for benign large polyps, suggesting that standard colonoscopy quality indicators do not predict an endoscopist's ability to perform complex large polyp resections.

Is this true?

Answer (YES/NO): NO